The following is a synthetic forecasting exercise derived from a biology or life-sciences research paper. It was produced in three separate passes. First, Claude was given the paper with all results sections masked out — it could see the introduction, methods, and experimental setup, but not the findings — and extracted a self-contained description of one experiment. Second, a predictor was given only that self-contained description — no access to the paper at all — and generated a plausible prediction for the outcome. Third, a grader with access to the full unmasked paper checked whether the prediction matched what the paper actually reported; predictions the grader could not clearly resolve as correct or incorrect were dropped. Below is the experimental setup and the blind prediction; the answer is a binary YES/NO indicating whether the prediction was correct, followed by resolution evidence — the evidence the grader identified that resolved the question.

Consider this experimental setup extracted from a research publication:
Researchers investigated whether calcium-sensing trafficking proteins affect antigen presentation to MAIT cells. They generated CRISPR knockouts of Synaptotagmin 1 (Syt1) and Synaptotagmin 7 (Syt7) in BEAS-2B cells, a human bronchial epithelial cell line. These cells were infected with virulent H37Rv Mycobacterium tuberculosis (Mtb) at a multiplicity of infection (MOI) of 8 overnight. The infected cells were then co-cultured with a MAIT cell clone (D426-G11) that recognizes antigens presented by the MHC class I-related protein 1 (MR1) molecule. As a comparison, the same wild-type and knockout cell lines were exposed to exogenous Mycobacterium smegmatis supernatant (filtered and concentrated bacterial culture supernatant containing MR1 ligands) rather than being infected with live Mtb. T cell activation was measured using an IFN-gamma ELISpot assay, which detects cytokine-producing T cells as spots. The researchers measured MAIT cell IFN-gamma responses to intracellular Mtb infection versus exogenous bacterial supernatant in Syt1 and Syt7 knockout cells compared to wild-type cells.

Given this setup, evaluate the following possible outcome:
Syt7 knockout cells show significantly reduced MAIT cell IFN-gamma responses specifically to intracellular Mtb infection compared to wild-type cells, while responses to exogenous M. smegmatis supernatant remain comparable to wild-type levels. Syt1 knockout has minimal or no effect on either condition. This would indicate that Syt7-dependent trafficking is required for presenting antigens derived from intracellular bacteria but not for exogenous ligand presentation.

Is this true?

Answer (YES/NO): NO